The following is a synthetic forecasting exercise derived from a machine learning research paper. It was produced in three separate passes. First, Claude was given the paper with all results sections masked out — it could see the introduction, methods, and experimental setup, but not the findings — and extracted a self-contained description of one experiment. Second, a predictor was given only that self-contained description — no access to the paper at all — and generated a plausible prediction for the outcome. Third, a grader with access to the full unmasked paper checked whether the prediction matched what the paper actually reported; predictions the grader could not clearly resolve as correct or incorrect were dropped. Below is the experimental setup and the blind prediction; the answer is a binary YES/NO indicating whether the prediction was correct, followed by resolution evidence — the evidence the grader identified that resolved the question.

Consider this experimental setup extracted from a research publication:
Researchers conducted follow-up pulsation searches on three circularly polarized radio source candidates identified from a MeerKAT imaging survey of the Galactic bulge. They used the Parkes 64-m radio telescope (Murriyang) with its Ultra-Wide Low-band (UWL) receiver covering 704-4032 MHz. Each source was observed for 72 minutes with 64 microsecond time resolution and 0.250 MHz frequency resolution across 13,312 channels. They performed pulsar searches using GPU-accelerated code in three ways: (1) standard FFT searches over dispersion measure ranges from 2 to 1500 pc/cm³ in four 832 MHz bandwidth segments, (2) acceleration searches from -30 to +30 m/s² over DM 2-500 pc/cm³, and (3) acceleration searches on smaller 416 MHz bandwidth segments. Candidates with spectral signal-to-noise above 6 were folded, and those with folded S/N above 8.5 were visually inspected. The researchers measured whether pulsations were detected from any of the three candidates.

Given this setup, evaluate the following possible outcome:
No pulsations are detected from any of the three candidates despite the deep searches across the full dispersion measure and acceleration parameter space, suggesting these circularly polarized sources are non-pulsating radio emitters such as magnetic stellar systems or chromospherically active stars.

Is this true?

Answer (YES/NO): NO